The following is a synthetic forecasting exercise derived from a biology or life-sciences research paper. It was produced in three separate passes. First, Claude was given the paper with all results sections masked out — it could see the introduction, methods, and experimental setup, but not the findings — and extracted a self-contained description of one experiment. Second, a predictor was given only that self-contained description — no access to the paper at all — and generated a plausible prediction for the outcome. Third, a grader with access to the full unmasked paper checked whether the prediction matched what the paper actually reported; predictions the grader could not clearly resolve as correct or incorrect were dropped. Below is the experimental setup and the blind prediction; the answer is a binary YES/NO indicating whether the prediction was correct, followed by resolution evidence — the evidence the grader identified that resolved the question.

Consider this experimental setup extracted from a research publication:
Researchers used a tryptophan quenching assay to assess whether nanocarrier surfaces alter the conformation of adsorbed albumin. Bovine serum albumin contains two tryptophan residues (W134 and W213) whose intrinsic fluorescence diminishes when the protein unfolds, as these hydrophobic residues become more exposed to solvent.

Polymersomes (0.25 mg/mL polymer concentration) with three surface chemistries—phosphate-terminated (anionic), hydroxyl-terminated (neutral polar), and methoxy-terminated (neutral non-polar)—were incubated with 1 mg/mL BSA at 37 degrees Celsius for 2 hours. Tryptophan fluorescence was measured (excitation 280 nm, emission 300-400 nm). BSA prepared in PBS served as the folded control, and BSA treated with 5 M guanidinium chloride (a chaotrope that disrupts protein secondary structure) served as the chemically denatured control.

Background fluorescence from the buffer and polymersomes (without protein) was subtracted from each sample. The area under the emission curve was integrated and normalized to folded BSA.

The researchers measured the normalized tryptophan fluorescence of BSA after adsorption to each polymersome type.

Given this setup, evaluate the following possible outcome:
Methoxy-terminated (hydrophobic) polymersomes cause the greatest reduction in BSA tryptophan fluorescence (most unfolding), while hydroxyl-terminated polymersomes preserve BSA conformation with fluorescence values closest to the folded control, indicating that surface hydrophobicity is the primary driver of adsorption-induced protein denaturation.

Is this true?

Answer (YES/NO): NO